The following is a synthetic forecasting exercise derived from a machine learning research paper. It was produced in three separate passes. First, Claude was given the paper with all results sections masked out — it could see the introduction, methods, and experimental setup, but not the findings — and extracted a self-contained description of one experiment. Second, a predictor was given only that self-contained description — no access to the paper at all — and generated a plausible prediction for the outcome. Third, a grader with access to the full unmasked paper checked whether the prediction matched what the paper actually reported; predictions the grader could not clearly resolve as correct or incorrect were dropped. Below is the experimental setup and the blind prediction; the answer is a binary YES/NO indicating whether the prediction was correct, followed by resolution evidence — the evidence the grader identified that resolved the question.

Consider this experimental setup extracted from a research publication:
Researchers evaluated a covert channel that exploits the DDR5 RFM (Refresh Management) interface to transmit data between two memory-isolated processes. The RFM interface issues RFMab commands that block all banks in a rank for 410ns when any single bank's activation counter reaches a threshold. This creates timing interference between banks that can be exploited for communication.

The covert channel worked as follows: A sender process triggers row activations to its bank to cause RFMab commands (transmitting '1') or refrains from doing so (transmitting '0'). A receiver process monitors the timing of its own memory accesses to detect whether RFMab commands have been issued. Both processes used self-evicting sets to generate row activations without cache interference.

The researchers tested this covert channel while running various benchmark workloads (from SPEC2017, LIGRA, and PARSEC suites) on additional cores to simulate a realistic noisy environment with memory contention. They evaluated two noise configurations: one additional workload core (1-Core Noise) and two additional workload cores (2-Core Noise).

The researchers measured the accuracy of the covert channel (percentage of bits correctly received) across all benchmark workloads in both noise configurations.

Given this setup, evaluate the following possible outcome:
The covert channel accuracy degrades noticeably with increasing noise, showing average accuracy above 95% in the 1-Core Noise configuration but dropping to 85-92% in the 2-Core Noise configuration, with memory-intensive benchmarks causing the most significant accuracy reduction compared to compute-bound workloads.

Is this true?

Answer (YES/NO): NO